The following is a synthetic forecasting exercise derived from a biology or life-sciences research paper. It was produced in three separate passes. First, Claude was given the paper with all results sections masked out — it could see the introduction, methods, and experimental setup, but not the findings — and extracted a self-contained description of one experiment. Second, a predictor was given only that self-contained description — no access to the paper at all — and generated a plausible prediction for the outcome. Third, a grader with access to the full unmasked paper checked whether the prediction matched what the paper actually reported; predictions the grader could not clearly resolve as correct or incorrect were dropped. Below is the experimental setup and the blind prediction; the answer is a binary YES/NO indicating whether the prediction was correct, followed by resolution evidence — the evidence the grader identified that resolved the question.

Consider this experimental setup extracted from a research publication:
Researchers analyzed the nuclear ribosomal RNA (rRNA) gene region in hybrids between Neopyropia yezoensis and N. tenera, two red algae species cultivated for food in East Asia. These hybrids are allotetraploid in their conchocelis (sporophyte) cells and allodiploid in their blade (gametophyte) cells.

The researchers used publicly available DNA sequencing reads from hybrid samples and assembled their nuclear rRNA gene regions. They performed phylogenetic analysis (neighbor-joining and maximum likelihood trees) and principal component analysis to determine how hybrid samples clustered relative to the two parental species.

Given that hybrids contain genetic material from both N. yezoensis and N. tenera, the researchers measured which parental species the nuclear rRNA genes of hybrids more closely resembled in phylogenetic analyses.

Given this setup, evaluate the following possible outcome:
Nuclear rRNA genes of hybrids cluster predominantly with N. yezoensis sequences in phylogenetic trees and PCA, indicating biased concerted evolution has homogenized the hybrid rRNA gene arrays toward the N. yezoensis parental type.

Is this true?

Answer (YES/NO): NO